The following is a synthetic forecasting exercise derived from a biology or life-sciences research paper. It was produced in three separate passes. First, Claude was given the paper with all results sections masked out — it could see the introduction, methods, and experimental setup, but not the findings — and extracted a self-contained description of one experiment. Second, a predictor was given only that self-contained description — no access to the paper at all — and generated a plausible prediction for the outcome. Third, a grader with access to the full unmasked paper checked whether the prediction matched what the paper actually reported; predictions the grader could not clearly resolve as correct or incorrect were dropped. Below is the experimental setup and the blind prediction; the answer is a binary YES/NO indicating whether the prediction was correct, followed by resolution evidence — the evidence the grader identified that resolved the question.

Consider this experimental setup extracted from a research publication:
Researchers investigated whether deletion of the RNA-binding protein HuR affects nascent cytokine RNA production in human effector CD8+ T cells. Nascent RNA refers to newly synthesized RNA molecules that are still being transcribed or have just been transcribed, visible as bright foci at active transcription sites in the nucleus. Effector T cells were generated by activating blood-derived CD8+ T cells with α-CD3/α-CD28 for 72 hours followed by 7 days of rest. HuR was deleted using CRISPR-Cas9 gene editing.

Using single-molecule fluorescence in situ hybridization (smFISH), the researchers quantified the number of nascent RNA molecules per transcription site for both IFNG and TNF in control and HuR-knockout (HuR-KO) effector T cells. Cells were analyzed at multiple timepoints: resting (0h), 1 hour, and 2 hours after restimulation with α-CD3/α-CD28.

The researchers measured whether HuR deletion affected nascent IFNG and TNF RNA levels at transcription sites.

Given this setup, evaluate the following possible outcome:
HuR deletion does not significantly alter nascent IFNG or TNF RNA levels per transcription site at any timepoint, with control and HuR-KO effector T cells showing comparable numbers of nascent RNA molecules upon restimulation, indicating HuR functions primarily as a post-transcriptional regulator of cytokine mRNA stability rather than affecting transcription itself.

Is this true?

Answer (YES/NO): NO